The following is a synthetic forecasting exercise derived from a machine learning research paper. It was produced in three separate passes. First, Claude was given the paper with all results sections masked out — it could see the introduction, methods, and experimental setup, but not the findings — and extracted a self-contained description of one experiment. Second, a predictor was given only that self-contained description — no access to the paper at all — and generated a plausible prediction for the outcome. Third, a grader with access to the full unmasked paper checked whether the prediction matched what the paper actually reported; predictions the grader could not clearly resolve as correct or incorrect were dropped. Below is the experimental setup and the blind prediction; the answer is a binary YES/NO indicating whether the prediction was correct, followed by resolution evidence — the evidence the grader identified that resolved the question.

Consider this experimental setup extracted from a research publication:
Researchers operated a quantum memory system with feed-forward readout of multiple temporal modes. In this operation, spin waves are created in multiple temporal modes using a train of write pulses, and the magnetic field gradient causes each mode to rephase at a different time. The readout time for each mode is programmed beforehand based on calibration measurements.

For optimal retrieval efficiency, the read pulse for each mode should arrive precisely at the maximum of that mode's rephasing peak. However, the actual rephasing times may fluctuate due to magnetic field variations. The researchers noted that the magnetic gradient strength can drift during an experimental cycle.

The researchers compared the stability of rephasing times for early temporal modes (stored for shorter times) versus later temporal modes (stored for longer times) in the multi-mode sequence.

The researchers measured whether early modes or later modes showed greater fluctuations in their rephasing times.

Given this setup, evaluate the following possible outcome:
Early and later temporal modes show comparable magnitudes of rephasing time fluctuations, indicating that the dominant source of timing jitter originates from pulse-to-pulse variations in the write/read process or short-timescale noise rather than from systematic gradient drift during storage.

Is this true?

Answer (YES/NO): NO